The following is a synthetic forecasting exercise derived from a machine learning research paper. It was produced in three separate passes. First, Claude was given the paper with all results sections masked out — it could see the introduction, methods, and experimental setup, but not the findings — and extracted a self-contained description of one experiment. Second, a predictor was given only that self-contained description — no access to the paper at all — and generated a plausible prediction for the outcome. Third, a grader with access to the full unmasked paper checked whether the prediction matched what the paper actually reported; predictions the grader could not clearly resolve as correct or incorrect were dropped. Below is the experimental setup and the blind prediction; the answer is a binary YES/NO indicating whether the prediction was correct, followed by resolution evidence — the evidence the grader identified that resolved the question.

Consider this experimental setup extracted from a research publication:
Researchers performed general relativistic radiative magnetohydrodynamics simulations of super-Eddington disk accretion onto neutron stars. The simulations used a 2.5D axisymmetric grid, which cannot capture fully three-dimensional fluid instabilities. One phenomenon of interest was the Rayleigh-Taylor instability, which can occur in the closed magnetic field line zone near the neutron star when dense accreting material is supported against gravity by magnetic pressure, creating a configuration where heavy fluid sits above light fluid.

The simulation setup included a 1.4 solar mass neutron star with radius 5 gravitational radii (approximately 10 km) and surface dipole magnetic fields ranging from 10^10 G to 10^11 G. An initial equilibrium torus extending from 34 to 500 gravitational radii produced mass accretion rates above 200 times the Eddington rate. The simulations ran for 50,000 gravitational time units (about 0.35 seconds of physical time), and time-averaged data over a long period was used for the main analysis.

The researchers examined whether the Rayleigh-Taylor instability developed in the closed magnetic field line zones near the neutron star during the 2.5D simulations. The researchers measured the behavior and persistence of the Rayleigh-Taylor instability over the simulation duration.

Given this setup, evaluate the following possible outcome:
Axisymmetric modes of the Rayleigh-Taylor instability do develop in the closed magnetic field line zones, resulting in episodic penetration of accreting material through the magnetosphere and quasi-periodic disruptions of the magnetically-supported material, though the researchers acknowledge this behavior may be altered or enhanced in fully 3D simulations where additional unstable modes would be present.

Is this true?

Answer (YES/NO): NO